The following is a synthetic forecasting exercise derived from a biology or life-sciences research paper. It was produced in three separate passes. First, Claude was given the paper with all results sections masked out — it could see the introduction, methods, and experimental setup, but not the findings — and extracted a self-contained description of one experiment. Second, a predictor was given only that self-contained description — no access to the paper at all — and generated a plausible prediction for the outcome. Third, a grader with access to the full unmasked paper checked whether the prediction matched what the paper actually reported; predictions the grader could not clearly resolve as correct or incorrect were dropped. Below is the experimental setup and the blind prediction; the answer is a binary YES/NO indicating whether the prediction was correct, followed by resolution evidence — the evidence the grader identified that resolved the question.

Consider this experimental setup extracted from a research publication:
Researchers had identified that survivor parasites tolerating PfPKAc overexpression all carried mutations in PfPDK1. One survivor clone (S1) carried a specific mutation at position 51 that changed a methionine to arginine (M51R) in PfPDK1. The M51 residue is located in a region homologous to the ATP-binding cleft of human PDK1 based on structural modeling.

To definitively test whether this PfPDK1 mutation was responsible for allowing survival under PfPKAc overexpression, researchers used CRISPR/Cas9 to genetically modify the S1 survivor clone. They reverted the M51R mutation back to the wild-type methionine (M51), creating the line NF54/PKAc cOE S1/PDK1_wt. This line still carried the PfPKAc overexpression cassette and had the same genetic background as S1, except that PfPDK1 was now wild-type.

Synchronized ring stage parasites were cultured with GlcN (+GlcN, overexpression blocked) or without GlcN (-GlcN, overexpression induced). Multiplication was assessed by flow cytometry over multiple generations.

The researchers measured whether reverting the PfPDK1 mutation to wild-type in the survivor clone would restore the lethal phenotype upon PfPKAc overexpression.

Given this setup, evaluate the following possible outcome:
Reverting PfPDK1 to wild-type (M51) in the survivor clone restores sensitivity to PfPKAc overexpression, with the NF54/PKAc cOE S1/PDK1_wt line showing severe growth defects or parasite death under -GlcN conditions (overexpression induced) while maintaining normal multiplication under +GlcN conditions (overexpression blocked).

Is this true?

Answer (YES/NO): YES